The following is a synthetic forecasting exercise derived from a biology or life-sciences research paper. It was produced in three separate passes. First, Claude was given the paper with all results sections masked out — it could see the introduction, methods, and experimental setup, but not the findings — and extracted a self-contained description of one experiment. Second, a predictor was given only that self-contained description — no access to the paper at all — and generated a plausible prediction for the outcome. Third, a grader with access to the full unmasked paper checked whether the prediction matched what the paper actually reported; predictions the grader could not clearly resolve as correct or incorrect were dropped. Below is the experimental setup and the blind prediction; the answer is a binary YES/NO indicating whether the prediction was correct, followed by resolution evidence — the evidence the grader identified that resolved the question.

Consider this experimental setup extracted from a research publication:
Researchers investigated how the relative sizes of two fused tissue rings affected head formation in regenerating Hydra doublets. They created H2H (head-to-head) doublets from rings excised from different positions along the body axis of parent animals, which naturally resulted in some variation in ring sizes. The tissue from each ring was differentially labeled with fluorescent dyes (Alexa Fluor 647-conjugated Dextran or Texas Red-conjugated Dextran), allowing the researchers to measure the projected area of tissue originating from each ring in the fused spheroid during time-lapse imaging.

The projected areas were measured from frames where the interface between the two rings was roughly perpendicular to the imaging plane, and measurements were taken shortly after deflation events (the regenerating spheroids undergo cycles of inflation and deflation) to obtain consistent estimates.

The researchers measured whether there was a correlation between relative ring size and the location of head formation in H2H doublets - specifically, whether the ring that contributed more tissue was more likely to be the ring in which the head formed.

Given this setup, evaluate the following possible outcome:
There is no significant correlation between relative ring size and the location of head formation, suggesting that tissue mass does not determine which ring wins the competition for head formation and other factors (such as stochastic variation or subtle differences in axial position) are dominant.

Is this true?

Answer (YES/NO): YES